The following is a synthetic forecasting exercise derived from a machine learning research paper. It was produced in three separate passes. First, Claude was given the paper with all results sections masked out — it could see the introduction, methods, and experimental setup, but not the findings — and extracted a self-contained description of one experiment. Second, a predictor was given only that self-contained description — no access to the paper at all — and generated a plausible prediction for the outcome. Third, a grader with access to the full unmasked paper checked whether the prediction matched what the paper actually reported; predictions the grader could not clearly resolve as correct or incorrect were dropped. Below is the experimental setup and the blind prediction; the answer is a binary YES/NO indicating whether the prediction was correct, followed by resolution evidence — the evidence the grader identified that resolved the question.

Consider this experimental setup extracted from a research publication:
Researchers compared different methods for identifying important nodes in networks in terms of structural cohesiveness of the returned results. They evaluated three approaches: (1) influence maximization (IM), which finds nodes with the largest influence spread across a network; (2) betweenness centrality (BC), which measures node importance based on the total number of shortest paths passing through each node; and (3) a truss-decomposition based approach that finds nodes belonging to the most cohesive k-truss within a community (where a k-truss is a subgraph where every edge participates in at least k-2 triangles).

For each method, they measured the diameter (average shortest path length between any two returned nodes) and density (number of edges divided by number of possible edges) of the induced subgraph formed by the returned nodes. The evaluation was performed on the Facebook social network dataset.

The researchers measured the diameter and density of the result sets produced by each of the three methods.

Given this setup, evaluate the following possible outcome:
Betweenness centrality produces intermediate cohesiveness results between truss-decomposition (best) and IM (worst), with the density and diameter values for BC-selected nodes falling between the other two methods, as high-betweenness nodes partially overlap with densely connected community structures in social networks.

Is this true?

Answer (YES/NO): NO